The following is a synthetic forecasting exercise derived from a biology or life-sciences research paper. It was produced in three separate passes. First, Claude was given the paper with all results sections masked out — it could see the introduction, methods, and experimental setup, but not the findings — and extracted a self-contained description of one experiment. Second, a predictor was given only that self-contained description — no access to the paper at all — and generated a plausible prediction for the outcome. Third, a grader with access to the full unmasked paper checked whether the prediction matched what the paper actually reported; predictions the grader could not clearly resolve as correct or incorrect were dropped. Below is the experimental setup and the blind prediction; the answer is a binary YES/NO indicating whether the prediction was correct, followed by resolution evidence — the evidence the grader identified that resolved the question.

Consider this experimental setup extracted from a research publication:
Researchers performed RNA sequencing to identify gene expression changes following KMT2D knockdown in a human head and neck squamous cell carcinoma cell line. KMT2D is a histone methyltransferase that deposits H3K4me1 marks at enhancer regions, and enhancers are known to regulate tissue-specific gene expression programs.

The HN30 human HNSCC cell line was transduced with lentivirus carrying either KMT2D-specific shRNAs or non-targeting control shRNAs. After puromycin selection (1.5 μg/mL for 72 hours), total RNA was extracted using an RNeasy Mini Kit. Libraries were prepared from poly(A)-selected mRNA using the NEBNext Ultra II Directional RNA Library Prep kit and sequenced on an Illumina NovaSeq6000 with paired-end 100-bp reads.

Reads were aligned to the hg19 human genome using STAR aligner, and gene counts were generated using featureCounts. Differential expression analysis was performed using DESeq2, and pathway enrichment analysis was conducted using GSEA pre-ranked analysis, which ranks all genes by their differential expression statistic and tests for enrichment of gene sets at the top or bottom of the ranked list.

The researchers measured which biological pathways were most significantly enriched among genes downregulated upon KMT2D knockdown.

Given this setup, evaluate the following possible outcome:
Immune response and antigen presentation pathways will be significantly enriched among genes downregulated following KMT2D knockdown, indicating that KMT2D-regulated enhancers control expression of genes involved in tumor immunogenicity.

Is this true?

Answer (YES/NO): NO